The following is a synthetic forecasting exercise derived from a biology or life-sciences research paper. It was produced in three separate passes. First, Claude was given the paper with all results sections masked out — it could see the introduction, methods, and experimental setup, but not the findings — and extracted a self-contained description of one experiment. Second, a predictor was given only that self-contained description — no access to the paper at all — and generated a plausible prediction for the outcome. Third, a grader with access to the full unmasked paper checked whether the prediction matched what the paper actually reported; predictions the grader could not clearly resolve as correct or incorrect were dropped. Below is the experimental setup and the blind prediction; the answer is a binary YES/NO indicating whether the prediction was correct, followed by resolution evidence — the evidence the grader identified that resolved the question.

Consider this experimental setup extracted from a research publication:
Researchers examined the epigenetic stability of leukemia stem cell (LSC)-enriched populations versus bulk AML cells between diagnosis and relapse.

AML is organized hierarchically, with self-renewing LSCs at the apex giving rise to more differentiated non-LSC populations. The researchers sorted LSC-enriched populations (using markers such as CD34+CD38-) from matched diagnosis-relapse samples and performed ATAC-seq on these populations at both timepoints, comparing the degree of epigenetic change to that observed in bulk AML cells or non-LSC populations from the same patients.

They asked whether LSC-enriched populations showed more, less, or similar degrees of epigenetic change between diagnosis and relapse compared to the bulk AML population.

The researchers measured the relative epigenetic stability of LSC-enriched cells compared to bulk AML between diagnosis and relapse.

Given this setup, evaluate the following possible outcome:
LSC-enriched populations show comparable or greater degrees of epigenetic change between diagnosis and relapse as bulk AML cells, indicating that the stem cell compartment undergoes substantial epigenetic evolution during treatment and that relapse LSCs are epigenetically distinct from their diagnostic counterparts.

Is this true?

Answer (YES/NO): NO